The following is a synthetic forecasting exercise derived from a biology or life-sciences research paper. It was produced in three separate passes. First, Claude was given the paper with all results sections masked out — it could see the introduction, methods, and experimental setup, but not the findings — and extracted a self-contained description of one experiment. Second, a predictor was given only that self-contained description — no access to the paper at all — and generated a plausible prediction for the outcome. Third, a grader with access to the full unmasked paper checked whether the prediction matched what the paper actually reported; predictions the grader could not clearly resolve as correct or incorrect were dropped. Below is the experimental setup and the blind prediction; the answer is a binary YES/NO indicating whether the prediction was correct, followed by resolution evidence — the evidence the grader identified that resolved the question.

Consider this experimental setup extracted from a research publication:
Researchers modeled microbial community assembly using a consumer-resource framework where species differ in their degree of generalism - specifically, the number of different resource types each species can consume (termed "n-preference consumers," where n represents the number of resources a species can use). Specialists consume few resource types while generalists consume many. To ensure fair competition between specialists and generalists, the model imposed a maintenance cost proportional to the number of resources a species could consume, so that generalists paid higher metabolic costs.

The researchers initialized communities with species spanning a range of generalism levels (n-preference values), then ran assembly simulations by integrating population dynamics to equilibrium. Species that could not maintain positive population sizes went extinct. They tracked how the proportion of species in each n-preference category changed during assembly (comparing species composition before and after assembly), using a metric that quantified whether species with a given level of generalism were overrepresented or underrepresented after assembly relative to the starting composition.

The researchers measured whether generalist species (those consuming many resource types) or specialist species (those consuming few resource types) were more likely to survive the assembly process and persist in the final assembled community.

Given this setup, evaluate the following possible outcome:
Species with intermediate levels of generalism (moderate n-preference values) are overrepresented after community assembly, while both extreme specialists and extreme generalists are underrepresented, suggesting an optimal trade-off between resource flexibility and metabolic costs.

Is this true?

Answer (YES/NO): NO